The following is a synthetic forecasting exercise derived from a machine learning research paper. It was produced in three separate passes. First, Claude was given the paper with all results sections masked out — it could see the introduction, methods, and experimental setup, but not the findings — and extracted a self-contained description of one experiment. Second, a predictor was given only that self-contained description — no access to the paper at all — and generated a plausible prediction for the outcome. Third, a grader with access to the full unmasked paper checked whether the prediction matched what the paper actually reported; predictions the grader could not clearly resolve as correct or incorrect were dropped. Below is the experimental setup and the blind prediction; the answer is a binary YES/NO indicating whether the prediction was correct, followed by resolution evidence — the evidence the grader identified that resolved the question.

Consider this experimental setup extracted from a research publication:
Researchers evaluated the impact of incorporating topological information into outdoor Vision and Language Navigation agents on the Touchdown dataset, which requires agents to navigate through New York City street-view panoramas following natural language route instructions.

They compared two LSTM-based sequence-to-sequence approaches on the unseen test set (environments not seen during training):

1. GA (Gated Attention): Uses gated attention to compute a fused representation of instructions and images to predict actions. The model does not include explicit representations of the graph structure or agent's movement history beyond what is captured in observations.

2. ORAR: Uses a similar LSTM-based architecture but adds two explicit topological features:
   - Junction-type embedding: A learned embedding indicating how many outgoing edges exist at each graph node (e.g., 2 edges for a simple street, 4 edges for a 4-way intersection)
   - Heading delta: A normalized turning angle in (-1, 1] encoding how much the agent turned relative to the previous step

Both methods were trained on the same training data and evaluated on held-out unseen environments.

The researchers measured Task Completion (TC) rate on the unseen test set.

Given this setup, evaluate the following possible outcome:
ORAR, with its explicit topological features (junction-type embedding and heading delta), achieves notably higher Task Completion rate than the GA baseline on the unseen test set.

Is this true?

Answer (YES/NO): YES